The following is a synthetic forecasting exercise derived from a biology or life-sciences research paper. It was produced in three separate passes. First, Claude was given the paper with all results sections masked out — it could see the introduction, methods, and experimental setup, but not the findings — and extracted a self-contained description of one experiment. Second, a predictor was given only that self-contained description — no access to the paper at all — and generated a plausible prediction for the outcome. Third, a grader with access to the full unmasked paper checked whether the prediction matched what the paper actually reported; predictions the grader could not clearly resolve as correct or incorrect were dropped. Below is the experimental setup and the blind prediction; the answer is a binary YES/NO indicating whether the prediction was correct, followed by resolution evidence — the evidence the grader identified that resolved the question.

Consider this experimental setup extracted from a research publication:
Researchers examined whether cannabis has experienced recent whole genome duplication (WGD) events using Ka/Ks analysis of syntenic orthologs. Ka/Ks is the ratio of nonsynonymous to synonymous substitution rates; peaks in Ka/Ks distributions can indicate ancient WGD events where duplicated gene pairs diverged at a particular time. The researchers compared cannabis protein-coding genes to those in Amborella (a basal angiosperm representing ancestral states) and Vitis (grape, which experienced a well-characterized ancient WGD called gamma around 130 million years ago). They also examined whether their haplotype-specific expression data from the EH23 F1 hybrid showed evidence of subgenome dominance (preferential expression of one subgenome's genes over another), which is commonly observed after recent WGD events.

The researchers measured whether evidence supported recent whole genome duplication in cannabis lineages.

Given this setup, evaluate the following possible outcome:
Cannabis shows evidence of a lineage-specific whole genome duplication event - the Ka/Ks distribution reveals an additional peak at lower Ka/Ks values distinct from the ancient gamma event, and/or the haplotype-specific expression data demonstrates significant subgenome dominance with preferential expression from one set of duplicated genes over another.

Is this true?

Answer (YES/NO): NO